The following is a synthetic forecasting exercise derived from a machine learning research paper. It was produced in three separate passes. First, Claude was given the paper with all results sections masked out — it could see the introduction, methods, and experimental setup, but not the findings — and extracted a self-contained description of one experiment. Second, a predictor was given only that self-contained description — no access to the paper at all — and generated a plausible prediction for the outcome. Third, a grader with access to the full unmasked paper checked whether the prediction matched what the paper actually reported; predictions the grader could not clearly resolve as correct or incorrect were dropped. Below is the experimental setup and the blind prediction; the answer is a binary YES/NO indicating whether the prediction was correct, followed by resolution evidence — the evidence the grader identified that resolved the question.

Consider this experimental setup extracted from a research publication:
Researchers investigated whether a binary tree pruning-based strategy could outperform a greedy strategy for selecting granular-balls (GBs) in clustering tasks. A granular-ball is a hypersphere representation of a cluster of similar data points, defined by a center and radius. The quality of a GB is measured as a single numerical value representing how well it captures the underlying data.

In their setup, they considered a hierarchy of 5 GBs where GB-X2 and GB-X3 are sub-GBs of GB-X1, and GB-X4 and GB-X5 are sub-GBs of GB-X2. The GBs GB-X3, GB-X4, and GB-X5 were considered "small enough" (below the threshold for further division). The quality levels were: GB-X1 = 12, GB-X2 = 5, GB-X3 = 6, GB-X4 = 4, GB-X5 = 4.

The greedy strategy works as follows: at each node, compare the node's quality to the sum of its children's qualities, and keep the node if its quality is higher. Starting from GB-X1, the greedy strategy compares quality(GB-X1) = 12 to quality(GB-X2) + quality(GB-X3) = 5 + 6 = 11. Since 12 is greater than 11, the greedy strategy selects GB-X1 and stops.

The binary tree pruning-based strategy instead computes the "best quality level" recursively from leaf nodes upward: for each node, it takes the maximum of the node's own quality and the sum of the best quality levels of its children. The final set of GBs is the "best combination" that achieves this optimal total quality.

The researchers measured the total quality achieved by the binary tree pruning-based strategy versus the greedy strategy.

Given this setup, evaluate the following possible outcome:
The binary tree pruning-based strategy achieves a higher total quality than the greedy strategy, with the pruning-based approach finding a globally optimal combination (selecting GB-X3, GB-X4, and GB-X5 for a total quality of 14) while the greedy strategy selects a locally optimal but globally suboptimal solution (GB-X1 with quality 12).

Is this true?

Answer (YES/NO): YES